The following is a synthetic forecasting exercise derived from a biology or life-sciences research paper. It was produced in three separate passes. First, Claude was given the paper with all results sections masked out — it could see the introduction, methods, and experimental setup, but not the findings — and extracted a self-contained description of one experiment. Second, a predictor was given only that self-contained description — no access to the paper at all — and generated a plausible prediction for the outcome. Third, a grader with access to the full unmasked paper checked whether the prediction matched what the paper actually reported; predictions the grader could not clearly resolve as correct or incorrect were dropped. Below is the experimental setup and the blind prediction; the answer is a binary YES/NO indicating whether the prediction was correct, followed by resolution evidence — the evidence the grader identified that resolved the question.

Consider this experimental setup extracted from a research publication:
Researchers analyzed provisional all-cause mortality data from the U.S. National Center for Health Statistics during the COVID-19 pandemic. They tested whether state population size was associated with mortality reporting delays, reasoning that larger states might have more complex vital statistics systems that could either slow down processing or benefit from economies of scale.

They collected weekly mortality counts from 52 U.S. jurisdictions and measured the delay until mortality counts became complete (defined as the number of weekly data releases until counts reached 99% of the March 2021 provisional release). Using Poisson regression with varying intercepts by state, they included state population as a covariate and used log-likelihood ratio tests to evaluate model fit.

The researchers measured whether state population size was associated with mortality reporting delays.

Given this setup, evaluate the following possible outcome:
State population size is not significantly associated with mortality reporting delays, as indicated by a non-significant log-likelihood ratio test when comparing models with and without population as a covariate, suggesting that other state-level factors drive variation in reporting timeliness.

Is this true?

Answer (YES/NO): YES